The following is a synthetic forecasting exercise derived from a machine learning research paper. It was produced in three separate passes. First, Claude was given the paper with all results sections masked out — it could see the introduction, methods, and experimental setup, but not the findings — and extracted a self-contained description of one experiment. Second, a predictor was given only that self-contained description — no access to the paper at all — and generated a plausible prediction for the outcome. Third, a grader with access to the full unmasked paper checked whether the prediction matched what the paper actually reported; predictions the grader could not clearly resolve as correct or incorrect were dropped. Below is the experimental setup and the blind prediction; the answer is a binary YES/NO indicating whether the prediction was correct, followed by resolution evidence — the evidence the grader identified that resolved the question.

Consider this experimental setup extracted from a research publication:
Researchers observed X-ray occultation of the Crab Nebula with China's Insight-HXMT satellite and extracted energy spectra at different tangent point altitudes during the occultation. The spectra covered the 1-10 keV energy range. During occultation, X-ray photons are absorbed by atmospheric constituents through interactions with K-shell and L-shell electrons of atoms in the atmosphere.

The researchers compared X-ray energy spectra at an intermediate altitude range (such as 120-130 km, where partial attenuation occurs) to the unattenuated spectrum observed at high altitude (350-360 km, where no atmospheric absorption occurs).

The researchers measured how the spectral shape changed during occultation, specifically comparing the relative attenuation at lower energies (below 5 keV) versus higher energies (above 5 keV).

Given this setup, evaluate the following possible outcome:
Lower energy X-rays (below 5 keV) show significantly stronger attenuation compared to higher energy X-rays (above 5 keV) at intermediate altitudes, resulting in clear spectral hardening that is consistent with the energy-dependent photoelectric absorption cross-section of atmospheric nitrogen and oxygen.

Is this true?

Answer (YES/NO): YES